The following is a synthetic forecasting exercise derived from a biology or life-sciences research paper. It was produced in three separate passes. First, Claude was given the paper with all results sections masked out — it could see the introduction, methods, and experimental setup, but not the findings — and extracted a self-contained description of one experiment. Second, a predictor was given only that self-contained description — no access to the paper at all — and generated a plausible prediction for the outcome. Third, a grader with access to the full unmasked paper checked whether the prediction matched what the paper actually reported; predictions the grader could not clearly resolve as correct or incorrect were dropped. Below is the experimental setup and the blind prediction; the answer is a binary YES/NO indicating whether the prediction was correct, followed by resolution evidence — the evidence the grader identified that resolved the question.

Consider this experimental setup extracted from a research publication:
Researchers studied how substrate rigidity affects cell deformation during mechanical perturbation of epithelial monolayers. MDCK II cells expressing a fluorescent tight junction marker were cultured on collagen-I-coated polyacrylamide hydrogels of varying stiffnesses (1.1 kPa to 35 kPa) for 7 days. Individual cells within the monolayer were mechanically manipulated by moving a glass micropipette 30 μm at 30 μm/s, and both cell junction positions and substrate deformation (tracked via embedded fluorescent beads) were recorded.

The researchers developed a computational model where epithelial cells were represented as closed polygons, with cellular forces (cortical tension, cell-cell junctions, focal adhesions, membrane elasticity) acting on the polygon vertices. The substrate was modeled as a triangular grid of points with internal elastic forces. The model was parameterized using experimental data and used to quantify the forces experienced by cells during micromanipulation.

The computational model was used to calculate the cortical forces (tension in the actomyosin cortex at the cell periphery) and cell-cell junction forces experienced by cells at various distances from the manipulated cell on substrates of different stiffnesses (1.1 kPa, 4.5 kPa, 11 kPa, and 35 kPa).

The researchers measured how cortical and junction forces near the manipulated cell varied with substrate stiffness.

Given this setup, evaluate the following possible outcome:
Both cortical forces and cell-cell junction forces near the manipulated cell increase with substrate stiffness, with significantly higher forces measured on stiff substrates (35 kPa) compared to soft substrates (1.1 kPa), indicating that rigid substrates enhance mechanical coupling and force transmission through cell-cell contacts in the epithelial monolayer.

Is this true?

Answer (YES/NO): NO